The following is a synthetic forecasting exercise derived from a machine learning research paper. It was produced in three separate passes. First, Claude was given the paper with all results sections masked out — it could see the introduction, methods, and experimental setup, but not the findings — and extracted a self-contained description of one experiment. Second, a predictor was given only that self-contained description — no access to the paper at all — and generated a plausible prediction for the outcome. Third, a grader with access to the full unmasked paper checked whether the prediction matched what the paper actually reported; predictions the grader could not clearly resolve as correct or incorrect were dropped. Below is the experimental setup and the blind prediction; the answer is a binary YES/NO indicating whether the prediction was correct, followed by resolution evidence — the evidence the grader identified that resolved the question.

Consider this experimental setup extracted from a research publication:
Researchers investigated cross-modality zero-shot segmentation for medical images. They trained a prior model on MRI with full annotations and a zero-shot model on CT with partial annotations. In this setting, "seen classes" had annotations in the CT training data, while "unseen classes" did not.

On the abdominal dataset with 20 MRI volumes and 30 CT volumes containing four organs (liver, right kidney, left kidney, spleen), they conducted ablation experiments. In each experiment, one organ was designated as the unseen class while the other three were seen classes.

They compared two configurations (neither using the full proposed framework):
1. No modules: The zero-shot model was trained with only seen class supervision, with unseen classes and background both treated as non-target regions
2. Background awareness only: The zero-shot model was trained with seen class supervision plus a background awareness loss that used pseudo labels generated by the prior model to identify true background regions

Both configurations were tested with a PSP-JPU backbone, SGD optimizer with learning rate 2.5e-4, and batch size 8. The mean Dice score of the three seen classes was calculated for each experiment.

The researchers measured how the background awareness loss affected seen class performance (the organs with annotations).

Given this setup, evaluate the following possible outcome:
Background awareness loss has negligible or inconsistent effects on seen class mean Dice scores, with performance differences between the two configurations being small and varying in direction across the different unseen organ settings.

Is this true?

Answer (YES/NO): NO